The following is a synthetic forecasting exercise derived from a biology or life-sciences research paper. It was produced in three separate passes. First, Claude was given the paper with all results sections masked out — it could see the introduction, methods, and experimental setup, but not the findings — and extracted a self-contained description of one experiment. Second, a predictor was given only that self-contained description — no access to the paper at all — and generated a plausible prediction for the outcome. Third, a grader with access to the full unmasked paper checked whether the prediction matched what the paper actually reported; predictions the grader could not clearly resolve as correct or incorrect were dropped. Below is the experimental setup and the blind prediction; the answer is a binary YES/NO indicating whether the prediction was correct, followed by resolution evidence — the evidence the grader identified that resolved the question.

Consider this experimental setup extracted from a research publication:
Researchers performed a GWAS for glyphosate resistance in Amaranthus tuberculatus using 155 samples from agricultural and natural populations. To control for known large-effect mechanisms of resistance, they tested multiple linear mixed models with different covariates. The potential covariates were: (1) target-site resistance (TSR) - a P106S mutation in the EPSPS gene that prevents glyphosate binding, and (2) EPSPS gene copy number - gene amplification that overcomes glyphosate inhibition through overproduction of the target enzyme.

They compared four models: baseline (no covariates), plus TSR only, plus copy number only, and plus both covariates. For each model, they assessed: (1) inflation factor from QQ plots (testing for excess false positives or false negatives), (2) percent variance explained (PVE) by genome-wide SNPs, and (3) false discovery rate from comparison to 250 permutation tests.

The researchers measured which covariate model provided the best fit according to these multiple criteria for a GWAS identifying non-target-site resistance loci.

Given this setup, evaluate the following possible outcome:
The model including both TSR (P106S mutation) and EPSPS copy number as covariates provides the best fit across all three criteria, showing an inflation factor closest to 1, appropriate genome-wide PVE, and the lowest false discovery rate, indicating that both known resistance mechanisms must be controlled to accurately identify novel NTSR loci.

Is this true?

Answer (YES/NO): NO